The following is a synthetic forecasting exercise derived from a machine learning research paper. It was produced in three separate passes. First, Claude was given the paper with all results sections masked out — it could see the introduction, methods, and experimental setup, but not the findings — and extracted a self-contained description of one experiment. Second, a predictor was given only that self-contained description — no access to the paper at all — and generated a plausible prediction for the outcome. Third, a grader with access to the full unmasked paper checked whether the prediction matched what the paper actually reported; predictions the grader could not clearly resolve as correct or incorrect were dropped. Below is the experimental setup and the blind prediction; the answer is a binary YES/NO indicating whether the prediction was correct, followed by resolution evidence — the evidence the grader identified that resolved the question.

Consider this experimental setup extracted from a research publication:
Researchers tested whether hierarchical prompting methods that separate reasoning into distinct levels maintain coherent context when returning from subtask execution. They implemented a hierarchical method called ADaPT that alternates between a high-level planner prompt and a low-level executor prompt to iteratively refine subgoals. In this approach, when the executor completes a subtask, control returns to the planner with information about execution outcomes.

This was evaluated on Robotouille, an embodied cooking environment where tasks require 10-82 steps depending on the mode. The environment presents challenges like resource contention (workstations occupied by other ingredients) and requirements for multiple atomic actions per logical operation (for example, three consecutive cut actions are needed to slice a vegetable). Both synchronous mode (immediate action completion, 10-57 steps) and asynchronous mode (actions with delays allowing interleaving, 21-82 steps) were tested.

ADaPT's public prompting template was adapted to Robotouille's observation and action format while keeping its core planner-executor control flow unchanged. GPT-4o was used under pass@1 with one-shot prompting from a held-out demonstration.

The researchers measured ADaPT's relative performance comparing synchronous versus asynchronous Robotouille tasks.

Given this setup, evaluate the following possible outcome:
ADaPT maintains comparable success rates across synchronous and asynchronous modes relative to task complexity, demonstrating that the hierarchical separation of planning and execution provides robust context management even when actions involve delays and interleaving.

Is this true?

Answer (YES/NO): NO